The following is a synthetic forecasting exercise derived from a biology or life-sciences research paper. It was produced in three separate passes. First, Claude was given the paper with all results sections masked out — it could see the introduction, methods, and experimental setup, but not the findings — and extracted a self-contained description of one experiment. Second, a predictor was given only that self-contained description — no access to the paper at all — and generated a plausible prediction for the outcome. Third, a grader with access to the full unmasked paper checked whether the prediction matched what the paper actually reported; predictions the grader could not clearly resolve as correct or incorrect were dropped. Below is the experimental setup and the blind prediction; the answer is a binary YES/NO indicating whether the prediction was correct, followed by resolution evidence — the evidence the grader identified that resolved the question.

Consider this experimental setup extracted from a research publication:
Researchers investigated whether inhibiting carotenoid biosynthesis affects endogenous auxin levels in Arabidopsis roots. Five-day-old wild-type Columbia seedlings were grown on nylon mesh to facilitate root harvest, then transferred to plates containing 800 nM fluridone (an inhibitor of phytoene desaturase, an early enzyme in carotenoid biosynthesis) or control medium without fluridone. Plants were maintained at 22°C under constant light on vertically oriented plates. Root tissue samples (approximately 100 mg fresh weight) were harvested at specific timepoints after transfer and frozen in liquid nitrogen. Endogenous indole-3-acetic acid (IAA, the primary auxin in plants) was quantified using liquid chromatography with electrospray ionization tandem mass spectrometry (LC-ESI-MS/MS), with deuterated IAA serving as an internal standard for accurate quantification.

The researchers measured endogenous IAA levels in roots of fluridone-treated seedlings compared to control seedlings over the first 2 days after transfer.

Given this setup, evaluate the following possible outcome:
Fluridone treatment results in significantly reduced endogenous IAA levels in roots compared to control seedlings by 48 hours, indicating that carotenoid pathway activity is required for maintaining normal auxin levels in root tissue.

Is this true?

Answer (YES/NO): NO